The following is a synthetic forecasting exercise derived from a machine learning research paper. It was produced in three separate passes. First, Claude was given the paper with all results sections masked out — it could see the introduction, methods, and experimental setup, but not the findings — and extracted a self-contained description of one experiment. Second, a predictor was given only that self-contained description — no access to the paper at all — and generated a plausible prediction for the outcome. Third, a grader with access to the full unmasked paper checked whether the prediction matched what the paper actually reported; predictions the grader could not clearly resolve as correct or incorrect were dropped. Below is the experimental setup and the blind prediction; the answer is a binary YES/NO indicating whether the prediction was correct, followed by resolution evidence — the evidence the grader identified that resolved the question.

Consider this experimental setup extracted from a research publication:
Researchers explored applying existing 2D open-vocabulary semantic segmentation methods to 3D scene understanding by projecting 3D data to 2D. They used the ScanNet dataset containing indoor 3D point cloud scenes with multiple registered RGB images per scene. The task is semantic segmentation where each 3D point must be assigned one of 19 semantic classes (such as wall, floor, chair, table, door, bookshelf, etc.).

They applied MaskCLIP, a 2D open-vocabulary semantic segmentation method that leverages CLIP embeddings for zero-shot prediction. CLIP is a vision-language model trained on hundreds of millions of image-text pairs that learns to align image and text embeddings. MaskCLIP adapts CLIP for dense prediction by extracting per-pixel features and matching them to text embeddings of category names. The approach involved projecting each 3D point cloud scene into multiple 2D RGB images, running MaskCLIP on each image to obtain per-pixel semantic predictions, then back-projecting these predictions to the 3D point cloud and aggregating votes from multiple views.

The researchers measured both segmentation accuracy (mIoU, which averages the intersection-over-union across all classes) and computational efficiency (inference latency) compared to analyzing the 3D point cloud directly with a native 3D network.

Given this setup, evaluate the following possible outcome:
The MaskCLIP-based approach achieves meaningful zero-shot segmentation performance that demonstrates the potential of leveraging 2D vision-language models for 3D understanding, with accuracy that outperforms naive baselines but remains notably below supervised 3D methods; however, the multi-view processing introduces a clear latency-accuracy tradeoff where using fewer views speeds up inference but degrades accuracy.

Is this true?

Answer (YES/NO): NO